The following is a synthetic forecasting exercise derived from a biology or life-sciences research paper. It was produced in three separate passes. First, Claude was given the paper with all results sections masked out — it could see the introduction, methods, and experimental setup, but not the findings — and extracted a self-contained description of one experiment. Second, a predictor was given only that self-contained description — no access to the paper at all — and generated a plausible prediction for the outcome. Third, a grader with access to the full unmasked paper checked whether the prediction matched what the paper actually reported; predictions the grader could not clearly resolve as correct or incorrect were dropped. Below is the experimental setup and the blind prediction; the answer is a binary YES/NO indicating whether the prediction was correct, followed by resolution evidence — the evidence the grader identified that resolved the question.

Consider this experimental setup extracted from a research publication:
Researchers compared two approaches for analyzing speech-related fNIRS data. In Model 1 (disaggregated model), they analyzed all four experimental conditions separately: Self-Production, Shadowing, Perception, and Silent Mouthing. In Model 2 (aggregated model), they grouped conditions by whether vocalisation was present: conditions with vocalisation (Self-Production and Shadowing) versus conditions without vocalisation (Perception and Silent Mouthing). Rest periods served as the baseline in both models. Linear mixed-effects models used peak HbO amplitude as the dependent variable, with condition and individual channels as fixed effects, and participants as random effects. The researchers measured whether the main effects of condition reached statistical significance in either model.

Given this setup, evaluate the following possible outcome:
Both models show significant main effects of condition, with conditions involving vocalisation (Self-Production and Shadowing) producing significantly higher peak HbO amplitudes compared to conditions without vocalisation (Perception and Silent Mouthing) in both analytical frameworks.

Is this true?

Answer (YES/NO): NO